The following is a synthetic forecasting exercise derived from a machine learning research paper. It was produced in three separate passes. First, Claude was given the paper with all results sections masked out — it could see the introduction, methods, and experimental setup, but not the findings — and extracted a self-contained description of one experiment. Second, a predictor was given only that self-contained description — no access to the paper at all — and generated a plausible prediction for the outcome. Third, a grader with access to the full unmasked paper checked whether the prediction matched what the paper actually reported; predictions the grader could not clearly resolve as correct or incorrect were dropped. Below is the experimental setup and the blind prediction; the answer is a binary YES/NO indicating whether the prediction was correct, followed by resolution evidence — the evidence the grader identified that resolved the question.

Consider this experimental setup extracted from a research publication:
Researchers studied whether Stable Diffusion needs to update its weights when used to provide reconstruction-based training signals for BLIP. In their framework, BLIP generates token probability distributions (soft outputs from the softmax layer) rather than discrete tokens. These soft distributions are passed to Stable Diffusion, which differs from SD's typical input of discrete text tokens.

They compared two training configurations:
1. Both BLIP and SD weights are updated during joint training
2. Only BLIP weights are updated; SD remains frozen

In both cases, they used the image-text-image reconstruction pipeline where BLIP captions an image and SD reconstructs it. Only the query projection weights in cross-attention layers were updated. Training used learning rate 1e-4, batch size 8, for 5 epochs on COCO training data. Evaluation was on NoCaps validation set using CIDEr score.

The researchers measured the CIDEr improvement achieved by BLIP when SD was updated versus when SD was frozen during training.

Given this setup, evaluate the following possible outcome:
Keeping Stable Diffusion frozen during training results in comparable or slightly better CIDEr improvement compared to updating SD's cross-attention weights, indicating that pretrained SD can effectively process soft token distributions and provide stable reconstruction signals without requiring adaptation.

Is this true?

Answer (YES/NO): NO